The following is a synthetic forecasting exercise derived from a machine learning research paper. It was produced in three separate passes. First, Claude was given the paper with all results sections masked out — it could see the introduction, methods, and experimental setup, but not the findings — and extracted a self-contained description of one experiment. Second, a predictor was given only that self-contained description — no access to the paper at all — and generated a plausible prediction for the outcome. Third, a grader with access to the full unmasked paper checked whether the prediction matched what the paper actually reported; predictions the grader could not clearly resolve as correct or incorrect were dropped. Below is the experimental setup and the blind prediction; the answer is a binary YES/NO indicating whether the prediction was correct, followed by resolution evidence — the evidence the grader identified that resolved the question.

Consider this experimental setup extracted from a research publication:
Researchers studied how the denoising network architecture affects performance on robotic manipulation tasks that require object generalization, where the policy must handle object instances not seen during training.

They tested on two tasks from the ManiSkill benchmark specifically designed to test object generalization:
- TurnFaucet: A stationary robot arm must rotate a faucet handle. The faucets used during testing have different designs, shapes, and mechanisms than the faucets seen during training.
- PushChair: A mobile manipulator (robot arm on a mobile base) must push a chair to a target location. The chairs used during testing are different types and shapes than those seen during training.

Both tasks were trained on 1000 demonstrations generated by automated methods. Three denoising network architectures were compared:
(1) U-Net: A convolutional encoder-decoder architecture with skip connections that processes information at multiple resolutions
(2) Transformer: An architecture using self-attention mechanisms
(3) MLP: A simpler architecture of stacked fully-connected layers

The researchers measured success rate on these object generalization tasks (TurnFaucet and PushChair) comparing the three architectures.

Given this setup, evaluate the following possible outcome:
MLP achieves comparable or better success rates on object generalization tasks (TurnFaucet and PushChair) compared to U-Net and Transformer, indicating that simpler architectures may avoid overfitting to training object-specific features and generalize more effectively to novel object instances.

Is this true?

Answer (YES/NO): NO